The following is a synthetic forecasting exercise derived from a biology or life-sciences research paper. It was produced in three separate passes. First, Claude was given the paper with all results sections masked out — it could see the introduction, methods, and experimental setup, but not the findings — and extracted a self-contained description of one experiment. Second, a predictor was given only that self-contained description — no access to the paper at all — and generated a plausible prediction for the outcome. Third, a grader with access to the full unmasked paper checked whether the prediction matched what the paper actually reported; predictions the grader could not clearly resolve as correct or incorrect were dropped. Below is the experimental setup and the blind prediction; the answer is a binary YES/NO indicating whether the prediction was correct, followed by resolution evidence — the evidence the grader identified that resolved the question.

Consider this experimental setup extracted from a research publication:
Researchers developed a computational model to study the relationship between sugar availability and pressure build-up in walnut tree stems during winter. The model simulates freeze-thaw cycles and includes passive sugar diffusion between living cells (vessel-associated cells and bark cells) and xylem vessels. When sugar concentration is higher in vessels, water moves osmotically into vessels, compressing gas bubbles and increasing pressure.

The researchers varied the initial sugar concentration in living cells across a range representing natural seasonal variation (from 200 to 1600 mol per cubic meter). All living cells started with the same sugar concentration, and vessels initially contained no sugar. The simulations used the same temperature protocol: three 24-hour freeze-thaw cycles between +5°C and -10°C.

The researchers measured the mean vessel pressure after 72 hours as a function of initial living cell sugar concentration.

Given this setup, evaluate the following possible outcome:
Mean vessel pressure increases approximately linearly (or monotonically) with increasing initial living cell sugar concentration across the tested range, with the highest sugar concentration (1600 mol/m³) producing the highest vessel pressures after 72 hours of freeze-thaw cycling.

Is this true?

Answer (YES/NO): YES